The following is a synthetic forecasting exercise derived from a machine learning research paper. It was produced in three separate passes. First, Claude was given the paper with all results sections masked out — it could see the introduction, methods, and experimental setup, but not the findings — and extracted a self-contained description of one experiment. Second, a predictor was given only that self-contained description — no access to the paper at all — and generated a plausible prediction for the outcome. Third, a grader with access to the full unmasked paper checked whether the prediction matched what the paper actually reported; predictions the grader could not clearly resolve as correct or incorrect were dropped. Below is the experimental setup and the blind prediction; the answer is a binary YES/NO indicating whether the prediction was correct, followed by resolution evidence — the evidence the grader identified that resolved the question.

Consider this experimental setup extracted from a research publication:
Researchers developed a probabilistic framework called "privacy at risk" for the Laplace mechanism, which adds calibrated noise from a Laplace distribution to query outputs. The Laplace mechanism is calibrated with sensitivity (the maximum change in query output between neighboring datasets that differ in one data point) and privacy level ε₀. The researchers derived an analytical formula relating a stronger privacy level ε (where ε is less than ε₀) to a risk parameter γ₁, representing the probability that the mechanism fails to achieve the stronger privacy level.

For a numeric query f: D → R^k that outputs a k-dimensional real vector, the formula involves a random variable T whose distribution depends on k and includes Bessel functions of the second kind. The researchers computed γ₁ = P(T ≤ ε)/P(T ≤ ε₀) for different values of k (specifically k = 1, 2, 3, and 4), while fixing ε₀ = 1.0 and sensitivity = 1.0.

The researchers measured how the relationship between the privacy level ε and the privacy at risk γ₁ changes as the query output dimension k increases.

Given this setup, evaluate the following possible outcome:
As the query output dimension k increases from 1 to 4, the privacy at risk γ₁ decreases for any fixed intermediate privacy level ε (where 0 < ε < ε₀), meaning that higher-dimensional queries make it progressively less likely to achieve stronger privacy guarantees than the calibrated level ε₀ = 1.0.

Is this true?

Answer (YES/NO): NO